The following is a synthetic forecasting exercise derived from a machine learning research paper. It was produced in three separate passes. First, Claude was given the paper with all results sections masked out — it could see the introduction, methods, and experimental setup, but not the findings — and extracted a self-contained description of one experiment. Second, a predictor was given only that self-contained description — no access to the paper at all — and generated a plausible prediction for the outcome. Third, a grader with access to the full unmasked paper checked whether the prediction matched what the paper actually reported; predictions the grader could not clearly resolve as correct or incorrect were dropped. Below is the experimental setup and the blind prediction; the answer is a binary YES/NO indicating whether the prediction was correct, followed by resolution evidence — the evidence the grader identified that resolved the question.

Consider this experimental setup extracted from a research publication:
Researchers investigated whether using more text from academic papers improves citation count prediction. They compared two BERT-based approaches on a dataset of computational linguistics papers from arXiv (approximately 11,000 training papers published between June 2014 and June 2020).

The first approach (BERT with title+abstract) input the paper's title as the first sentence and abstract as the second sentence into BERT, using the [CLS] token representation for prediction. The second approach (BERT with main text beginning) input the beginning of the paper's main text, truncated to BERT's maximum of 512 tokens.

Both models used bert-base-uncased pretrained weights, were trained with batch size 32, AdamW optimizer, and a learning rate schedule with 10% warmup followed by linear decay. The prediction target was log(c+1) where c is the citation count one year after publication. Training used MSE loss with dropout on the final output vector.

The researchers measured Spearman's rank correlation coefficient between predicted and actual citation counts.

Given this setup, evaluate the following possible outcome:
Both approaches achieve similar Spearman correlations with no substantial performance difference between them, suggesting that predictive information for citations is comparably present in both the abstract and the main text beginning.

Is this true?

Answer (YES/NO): NO